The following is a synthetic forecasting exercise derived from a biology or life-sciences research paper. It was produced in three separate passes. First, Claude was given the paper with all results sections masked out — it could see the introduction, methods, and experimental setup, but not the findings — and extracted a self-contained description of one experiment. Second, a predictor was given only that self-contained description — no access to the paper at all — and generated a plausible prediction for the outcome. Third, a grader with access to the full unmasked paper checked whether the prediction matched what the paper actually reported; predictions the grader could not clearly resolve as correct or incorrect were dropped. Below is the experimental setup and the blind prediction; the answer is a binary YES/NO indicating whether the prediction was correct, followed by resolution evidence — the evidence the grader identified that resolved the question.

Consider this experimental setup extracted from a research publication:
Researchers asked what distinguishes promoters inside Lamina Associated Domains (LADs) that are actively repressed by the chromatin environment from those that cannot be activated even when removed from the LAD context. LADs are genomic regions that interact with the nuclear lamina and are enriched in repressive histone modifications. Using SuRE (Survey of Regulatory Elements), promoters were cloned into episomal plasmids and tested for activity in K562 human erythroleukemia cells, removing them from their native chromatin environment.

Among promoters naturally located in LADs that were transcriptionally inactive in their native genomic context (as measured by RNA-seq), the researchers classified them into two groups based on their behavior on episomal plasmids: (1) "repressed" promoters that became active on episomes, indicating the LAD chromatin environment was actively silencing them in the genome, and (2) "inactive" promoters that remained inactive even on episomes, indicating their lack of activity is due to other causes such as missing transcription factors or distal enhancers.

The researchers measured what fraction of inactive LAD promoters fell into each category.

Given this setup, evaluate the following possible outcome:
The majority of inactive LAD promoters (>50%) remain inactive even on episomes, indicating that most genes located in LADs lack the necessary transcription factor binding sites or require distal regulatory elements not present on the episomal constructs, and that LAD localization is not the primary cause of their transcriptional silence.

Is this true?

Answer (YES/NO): YES